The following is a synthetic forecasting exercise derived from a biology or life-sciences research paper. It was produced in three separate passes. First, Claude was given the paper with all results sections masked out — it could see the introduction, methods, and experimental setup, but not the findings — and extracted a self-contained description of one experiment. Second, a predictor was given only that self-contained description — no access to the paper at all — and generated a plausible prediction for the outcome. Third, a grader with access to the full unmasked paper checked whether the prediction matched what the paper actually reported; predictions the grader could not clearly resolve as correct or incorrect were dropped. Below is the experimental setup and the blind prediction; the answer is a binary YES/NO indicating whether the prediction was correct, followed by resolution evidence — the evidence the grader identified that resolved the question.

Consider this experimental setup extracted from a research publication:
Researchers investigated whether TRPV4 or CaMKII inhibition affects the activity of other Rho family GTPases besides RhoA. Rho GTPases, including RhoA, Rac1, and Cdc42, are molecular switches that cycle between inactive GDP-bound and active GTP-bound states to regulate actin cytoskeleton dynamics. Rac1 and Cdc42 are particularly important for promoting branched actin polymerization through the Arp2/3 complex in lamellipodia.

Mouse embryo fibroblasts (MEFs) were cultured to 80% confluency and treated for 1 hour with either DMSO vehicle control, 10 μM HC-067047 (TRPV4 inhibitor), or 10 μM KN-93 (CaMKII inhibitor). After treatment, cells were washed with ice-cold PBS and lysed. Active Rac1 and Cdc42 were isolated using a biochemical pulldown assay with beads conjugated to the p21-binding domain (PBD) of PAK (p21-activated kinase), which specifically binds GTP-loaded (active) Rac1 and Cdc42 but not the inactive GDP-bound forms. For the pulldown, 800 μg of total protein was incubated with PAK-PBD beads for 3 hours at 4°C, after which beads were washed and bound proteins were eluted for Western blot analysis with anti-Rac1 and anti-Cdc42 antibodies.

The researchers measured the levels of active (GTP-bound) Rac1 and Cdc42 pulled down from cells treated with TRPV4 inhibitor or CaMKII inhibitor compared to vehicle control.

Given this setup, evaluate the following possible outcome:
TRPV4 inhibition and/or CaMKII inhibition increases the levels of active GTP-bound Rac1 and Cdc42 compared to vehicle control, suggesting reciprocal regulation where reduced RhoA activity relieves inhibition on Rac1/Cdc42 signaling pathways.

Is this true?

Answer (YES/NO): NO